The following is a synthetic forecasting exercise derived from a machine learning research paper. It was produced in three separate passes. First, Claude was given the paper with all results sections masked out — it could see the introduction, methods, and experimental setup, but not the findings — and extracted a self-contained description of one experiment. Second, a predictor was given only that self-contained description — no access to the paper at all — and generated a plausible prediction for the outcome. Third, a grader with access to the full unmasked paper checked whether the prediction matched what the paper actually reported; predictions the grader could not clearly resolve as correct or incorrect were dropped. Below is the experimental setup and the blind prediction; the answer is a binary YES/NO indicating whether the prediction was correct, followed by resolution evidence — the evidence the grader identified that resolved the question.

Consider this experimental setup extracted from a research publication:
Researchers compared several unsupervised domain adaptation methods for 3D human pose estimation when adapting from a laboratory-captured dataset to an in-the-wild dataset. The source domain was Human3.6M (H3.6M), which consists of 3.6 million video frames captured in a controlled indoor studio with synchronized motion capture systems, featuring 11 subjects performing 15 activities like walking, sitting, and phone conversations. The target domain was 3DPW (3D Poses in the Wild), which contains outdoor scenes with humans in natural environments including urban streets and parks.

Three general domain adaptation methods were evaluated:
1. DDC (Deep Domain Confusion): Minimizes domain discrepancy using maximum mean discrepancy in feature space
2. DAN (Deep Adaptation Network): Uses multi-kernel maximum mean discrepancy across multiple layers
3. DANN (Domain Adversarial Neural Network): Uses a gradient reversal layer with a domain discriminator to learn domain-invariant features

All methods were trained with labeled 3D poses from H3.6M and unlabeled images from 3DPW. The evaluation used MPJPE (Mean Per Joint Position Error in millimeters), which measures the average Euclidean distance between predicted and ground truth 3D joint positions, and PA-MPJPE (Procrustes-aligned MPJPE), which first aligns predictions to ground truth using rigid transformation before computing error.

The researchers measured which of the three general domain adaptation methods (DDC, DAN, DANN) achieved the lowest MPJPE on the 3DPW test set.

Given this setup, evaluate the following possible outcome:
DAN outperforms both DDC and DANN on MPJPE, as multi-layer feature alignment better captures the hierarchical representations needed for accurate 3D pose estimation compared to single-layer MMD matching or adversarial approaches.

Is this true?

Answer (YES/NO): NO